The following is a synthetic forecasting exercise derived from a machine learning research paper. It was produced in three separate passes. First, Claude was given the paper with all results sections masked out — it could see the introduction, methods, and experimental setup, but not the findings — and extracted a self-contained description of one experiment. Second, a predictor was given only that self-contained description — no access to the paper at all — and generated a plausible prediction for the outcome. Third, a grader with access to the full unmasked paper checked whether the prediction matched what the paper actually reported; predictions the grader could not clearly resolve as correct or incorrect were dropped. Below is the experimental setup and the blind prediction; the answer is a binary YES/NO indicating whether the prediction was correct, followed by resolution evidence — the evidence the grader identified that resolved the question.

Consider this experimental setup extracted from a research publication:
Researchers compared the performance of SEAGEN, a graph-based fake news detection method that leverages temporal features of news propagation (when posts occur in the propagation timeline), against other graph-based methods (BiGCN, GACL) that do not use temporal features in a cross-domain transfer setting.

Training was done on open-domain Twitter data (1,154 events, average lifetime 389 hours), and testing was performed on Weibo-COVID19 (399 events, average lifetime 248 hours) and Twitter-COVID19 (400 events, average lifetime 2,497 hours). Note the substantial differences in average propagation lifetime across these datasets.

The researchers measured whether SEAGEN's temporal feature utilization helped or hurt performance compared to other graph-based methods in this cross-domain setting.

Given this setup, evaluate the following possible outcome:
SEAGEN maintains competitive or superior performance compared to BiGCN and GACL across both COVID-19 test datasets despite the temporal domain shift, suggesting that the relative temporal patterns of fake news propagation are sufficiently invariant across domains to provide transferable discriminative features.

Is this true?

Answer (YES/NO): NO